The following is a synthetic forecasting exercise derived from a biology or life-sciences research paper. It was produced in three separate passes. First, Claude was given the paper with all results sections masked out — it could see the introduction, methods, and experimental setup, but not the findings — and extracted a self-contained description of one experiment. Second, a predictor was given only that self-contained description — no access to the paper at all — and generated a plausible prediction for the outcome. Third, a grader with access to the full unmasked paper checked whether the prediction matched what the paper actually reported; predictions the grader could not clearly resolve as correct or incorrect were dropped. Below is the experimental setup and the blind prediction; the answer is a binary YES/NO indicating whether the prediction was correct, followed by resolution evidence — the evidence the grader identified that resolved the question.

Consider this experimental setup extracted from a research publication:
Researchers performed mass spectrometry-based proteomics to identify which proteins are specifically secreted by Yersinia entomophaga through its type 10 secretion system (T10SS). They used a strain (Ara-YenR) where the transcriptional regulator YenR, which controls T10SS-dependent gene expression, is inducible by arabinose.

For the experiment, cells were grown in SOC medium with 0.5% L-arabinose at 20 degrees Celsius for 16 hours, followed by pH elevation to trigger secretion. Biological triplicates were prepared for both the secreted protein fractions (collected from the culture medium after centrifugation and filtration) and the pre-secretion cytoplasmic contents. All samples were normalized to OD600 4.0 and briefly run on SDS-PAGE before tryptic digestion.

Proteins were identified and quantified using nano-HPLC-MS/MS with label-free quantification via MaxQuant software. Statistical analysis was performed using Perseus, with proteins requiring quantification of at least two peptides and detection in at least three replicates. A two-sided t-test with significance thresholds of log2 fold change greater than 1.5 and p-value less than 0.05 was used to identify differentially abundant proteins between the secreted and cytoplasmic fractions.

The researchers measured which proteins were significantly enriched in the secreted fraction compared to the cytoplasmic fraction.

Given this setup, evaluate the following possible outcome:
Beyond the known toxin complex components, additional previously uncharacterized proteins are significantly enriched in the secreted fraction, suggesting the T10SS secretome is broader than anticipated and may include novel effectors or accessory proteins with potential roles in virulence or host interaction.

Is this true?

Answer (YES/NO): NO